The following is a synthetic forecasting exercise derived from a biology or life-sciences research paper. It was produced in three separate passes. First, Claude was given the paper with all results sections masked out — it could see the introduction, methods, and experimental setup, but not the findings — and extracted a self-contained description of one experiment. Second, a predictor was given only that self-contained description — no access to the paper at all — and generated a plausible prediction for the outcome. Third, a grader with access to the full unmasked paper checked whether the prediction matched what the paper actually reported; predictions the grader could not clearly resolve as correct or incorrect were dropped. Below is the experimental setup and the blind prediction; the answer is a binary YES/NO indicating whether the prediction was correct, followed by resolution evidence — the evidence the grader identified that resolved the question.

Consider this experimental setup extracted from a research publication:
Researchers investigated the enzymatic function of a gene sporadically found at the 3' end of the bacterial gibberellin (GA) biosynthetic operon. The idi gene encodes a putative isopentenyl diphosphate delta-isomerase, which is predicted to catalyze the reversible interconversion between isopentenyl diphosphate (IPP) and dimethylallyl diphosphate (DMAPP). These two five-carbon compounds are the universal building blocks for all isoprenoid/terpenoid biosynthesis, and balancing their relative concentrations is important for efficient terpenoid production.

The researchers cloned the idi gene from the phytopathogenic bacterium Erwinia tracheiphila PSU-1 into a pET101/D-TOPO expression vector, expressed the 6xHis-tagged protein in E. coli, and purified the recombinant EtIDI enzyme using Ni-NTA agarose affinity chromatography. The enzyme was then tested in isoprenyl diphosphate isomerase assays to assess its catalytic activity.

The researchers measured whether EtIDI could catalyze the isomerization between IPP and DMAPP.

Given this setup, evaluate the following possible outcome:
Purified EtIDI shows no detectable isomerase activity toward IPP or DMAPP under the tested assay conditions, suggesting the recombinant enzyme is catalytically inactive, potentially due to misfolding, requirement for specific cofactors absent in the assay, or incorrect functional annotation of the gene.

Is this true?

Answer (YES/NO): NO